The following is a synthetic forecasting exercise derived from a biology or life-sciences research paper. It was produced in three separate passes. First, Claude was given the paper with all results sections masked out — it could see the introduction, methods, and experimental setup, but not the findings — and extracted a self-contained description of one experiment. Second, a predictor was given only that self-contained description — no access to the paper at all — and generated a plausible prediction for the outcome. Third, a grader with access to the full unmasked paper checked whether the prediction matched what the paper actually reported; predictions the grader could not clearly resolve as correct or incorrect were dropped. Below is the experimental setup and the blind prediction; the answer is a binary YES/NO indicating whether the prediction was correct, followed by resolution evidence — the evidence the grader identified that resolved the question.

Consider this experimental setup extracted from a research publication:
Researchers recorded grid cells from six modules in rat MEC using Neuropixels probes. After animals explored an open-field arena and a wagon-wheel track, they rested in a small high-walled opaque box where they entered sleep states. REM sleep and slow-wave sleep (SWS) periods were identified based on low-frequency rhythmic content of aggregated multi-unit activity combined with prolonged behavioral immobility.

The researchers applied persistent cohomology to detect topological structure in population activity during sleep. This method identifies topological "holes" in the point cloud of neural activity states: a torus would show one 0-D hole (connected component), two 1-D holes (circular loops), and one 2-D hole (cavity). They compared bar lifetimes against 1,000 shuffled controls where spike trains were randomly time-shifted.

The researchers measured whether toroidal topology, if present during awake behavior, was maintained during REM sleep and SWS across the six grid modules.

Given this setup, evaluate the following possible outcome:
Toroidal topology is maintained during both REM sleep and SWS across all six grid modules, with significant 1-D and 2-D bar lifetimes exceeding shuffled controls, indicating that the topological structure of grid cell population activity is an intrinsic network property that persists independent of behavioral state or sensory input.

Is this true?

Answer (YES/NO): NO